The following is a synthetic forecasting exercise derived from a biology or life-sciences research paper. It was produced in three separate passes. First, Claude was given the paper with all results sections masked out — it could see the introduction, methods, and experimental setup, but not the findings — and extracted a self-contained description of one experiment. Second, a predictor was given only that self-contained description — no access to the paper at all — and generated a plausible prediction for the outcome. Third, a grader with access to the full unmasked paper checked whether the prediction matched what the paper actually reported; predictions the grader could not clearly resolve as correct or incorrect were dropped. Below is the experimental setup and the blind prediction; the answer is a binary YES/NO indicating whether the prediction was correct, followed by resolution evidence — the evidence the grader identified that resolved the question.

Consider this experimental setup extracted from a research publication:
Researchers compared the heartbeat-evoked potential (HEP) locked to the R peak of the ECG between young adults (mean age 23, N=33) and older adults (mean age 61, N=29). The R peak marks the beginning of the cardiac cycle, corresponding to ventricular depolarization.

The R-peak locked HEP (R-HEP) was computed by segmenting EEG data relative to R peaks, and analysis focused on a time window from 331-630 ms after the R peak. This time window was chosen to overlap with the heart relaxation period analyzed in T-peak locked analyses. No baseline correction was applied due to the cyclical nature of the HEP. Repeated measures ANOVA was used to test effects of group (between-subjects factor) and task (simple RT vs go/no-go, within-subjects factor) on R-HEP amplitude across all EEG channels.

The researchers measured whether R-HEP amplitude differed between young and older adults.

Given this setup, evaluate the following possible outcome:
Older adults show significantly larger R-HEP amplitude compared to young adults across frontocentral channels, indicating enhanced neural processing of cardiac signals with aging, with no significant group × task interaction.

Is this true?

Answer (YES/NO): NO